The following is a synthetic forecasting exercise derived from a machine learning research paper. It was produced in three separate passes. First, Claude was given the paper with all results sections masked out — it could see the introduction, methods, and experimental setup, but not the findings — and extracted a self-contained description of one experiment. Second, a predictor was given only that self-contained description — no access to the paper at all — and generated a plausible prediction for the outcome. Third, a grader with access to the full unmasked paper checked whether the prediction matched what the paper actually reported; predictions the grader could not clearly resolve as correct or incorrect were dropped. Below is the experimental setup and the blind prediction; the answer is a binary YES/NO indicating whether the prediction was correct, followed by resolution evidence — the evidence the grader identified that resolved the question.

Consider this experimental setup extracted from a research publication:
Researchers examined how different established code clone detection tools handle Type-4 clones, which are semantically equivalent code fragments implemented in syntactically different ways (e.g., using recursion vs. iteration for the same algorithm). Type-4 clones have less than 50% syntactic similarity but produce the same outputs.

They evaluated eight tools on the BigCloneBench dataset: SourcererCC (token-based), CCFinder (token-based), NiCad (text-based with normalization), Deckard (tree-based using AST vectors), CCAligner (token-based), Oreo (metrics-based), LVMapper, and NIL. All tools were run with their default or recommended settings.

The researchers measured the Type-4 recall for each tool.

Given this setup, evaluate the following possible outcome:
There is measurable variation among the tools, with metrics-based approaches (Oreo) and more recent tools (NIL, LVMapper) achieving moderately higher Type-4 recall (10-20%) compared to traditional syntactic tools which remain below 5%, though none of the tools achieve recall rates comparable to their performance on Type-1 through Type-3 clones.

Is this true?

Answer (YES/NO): NO